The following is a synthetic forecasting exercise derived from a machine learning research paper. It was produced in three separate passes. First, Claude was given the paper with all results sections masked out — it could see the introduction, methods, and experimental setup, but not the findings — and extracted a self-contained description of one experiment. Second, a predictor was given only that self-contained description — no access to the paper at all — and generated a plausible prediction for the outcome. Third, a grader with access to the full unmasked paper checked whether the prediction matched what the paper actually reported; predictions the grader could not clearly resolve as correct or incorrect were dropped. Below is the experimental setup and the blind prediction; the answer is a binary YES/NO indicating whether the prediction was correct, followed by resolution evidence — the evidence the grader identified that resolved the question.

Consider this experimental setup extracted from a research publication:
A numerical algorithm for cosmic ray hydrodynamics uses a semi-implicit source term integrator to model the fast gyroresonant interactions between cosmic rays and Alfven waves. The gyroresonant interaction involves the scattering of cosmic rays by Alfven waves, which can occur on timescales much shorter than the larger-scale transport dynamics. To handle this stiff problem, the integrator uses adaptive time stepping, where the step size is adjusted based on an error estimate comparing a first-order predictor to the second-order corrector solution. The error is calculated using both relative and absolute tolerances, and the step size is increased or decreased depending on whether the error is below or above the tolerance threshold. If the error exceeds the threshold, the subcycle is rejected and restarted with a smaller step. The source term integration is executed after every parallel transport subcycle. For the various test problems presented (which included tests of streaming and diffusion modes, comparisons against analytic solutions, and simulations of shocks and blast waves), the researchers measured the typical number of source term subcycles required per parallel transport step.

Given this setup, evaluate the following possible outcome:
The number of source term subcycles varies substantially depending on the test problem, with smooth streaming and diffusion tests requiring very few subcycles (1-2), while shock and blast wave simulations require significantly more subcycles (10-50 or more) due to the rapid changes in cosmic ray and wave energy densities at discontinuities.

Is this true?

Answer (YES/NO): NO